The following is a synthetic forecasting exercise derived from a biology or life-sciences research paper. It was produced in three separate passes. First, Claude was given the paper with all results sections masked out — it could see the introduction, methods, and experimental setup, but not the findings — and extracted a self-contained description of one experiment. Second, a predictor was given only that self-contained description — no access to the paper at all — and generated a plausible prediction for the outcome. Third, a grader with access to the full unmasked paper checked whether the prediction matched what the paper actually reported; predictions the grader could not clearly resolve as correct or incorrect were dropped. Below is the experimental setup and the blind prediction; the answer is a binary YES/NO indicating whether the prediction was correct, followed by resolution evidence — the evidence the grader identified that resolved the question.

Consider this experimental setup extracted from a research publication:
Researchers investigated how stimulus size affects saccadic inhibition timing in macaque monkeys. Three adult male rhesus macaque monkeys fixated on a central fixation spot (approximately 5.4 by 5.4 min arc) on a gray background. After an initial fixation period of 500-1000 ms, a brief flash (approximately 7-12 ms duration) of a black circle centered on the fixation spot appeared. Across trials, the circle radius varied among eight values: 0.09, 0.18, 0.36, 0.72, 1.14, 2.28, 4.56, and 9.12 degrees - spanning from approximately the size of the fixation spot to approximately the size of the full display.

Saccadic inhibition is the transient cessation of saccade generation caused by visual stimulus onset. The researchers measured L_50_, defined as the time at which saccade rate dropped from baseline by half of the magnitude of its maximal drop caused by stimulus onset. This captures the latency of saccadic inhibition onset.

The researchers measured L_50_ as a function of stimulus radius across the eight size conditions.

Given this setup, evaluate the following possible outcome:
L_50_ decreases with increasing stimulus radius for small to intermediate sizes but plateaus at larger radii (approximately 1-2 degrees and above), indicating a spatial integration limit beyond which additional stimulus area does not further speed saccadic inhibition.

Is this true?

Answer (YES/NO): NO